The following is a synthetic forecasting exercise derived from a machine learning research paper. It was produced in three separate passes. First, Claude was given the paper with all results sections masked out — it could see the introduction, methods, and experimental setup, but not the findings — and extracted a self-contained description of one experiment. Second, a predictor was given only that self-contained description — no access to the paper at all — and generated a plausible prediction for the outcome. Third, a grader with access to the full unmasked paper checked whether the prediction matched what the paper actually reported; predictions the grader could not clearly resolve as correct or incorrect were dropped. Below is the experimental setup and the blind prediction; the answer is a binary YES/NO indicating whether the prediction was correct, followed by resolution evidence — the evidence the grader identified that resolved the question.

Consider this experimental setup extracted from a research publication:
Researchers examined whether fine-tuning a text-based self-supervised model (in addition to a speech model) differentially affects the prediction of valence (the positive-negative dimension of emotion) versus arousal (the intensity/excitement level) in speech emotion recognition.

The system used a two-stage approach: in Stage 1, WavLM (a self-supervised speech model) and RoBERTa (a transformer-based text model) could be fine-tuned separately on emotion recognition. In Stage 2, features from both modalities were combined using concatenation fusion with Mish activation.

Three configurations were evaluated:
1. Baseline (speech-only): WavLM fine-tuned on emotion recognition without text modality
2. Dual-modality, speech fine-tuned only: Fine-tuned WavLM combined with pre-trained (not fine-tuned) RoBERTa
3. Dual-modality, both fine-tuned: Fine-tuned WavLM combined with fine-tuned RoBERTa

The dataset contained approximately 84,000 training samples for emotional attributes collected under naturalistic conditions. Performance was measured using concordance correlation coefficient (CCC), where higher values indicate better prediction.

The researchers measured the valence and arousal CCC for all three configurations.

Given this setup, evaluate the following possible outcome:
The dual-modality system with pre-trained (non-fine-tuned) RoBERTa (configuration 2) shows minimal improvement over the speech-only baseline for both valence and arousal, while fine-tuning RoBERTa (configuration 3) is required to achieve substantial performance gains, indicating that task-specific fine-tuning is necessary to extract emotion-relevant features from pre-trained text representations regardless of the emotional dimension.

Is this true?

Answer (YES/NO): NO